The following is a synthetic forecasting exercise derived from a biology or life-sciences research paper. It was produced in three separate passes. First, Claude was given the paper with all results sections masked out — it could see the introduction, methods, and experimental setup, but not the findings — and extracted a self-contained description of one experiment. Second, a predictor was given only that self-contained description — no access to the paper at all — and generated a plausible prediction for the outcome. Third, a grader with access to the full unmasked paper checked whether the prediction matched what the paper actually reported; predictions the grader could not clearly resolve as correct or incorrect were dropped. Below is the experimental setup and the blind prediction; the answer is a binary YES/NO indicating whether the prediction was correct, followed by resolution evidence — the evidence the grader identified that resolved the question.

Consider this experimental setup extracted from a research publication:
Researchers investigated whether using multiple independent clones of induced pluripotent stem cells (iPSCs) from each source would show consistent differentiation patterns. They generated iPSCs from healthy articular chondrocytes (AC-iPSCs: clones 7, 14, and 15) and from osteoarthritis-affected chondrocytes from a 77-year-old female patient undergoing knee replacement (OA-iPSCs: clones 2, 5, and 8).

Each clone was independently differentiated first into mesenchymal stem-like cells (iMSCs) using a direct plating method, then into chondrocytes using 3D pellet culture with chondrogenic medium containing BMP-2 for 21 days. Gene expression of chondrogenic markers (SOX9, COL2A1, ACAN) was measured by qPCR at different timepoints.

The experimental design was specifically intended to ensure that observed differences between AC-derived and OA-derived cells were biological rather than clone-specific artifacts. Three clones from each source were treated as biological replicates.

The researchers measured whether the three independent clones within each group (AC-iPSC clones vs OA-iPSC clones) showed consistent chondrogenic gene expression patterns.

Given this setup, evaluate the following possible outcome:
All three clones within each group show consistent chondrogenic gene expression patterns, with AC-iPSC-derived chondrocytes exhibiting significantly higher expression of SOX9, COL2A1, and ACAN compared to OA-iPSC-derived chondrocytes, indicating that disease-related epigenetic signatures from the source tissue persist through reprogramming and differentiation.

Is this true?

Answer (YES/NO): YES